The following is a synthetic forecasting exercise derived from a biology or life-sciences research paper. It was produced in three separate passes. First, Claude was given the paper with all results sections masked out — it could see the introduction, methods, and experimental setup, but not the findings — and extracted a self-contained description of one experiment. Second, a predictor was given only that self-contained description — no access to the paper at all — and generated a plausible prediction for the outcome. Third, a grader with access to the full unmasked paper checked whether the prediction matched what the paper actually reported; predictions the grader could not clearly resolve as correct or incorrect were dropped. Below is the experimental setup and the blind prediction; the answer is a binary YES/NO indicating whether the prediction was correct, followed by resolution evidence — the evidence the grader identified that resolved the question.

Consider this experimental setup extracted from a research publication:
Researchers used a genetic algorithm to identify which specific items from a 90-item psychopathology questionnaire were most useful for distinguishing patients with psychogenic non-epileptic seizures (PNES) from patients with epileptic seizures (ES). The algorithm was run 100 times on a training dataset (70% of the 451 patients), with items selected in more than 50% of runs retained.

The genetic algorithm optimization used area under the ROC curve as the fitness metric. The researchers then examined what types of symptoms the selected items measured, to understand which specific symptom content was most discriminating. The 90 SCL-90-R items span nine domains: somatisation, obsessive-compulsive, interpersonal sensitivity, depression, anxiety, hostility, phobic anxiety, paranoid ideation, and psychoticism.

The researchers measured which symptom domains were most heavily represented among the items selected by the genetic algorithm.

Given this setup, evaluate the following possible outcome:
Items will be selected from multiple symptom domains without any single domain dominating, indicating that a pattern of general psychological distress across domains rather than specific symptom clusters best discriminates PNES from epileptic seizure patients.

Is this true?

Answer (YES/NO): NO